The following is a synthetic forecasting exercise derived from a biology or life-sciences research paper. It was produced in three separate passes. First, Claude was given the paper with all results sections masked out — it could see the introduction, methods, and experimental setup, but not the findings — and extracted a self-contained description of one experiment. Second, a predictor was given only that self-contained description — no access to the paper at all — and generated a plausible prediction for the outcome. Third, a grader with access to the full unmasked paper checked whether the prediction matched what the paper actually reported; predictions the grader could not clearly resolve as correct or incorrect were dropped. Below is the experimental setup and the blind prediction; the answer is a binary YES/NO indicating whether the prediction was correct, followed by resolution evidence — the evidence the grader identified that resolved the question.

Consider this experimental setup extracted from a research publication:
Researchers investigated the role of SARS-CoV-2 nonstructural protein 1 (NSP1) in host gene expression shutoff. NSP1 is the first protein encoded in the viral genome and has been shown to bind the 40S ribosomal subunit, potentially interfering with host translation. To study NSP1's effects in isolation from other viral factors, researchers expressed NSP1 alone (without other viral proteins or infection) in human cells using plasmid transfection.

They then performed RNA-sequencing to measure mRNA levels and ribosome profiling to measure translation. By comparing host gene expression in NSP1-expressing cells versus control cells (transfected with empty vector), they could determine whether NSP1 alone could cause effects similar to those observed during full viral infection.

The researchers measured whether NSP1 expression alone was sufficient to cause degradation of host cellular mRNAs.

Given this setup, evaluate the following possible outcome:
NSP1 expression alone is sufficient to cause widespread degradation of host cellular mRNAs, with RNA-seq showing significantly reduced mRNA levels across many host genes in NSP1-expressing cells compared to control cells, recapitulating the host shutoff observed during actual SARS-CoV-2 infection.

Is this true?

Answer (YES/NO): NO